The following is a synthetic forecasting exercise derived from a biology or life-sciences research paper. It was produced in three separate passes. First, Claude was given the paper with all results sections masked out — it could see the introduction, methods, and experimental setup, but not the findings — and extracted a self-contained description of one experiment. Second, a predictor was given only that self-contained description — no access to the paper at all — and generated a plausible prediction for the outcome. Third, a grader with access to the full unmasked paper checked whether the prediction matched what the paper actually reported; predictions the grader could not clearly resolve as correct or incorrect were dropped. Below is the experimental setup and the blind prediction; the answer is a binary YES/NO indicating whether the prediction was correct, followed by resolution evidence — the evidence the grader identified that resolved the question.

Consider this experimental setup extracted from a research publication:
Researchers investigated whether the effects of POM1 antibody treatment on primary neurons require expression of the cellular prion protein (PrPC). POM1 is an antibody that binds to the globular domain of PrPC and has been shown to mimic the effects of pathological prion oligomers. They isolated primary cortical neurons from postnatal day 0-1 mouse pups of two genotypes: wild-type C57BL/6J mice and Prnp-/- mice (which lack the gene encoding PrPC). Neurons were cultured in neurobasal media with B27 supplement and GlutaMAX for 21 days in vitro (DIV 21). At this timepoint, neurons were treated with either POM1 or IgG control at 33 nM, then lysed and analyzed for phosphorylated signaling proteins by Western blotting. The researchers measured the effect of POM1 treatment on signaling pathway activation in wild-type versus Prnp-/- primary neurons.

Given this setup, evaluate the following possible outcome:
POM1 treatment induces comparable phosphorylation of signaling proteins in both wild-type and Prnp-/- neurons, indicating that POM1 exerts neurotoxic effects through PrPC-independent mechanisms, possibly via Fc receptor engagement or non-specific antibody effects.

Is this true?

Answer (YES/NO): NO